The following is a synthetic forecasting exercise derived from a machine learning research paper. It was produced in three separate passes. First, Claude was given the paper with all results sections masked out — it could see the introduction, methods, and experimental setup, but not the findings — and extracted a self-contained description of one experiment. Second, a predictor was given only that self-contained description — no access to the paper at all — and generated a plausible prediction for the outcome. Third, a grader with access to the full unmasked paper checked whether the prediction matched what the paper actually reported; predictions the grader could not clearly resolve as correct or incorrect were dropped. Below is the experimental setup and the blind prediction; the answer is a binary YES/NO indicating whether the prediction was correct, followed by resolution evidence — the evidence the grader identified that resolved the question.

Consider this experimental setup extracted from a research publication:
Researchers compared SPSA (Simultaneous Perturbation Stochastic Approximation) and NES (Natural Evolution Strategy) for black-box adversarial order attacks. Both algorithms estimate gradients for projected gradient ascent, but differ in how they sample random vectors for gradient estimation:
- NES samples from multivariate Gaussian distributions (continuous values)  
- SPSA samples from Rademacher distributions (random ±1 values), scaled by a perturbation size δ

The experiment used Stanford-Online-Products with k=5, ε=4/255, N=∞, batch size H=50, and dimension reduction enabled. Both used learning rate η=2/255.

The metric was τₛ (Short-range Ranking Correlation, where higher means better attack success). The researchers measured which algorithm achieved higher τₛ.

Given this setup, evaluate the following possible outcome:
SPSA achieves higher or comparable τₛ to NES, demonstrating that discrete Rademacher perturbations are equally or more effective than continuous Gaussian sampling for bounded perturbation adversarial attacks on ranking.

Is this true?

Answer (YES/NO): YES